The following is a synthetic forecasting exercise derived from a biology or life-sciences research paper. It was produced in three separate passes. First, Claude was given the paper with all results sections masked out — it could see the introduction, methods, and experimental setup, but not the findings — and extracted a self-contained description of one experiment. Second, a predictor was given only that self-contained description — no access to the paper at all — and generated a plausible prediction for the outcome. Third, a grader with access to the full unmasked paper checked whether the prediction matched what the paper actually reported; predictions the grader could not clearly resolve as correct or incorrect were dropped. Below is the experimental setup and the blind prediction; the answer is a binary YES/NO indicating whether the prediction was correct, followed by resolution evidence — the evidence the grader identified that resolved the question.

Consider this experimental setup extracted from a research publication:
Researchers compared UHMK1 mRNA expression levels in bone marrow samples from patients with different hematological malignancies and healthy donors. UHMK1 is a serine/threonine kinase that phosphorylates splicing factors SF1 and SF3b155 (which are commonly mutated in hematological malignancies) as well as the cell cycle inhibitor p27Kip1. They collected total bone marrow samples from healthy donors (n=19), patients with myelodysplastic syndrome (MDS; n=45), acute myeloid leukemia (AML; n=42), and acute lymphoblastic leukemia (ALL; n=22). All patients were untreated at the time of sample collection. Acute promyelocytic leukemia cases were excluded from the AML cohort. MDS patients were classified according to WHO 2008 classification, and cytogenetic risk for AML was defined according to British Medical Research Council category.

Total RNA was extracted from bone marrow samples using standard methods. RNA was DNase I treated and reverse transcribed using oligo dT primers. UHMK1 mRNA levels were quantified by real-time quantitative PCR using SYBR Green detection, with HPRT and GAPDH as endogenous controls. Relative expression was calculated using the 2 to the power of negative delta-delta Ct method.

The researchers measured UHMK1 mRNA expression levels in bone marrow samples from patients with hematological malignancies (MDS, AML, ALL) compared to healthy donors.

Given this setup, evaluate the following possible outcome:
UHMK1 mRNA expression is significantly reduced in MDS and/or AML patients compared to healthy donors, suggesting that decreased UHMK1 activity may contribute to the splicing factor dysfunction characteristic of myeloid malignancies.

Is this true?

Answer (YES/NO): NO